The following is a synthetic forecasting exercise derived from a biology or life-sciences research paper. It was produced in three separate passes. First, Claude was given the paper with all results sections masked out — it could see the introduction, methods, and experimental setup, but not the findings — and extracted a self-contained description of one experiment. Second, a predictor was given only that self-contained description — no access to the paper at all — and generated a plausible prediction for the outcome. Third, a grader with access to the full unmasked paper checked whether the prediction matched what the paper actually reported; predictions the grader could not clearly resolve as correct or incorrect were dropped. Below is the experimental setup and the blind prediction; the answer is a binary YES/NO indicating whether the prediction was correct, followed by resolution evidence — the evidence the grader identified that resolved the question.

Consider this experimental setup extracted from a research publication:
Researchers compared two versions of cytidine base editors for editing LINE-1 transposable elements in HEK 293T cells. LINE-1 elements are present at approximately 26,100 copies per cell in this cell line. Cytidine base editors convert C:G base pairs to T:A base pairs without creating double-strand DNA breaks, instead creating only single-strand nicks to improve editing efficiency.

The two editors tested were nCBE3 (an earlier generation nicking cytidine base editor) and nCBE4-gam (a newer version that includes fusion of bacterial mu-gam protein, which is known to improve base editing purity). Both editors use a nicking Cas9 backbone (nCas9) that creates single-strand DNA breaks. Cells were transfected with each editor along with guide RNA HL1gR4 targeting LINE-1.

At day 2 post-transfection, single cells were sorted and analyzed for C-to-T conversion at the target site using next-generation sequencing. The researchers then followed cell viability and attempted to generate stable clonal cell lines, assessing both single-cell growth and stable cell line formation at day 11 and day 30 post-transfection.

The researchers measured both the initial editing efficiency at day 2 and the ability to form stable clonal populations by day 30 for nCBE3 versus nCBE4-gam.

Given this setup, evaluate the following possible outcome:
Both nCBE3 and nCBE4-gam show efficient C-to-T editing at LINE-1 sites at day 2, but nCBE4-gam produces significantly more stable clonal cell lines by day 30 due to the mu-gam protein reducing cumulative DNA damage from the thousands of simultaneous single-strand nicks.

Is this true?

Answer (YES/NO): YES